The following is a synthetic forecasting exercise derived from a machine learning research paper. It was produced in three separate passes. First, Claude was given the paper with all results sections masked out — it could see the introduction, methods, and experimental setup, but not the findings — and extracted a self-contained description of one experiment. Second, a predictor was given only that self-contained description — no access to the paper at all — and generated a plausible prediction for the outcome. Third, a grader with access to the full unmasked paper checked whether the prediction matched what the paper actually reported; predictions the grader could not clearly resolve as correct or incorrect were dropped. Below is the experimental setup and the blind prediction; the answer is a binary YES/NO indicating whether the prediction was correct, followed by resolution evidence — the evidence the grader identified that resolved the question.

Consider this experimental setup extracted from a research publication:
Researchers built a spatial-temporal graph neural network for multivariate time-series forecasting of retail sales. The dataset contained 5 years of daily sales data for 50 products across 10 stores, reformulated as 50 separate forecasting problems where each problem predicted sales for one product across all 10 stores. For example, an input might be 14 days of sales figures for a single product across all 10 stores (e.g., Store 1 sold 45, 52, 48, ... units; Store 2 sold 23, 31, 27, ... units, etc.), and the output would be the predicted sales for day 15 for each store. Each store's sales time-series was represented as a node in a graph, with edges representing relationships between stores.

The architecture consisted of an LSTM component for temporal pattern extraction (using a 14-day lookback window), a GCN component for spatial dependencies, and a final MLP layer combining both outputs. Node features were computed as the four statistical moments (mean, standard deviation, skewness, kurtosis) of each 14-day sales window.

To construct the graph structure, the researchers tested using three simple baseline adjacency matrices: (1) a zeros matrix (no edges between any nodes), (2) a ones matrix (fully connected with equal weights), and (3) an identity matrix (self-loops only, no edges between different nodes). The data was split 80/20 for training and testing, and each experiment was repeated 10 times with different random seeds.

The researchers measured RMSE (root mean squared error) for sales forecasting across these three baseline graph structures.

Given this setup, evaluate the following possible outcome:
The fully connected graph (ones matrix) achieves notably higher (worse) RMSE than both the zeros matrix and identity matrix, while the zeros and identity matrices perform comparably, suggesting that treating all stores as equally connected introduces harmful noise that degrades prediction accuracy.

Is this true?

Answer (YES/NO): NO